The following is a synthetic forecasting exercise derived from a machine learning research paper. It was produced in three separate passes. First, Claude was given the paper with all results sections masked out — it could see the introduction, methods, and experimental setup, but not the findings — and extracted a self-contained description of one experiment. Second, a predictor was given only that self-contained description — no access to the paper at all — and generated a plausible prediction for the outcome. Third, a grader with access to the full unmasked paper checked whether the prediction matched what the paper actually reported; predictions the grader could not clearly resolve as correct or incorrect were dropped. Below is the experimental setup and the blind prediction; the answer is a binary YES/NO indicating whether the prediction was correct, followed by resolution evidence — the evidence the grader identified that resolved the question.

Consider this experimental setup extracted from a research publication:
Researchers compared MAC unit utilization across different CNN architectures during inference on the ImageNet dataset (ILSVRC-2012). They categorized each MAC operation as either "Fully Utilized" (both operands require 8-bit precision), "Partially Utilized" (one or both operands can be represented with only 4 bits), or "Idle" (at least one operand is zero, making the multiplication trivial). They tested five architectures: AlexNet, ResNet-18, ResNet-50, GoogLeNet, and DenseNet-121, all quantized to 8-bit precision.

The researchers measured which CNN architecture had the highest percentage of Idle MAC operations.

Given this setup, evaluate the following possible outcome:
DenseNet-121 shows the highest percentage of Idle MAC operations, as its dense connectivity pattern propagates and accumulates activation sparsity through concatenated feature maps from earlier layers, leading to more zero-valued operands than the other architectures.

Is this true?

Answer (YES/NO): NO